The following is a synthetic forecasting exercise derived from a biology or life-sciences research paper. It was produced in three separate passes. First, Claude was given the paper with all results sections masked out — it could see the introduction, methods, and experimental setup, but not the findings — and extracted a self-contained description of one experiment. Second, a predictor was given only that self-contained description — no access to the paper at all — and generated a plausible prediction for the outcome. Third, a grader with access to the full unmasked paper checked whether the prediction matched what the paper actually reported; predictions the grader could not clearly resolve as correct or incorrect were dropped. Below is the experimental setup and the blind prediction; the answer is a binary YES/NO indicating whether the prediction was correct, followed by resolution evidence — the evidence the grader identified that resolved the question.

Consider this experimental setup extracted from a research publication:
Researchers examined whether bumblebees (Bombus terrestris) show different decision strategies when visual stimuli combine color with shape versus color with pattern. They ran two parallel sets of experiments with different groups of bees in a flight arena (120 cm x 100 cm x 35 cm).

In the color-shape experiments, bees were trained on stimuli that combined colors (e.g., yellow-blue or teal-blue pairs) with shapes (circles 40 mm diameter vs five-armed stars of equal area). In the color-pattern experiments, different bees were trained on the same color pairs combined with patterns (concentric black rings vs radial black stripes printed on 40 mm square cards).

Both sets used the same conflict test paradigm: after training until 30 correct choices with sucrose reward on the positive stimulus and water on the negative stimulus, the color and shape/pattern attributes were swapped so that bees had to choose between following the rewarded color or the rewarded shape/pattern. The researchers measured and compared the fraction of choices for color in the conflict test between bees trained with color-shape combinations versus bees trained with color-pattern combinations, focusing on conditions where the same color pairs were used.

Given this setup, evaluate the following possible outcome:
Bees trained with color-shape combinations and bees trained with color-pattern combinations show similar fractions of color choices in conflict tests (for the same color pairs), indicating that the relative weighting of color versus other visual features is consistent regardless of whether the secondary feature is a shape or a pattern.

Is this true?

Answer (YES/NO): YES